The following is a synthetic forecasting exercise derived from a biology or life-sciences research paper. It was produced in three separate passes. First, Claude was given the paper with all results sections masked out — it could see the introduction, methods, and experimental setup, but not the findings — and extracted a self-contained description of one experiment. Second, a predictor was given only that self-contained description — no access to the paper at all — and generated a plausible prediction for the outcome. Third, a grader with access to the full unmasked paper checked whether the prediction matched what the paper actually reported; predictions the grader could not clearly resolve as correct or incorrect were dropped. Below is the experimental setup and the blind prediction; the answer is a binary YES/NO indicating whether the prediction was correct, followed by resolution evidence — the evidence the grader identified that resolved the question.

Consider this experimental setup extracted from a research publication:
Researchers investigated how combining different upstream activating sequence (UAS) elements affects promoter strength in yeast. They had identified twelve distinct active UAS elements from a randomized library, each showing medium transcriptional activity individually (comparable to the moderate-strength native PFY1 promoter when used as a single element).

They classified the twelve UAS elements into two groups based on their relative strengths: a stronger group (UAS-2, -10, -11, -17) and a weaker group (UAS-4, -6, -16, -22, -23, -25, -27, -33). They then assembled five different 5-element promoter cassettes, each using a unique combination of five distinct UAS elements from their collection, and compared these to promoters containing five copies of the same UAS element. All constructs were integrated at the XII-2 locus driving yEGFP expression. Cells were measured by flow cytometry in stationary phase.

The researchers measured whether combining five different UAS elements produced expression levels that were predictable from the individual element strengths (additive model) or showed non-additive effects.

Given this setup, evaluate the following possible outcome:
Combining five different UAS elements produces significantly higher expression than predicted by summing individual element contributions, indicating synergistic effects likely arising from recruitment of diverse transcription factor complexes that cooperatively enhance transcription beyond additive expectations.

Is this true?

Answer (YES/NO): NO